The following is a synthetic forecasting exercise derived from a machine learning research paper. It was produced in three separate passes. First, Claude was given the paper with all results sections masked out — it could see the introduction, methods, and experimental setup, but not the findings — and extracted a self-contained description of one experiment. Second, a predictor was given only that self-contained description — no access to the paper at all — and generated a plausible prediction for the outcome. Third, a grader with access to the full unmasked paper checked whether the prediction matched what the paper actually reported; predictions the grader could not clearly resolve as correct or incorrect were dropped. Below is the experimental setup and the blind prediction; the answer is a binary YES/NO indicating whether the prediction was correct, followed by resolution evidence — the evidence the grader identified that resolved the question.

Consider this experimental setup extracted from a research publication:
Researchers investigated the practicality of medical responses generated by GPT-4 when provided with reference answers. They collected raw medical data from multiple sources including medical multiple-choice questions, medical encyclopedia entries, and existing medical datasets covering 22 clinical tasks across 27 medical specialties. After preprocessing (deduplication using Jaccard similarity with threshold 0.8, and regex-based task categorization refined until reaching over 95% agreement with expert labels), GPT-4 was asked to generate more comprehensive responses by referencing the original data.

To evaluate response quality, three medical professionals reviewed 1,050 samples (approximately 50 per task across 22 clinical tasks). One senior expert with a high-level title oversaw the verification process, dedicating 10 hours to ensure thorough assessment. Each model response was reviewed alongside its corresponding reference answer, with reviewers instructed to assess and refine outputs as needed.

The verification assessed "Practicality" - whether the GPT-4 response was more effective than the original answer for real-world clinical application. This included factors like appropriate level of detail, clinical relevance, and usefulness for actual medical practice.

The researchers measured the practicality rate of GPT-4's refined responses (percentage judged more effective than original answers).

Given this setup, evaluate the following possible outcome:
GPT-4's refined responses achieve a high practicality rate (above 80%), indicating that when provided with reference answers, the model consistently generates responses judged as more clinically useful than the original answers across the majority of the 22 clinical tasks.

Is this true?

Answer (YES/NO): YES